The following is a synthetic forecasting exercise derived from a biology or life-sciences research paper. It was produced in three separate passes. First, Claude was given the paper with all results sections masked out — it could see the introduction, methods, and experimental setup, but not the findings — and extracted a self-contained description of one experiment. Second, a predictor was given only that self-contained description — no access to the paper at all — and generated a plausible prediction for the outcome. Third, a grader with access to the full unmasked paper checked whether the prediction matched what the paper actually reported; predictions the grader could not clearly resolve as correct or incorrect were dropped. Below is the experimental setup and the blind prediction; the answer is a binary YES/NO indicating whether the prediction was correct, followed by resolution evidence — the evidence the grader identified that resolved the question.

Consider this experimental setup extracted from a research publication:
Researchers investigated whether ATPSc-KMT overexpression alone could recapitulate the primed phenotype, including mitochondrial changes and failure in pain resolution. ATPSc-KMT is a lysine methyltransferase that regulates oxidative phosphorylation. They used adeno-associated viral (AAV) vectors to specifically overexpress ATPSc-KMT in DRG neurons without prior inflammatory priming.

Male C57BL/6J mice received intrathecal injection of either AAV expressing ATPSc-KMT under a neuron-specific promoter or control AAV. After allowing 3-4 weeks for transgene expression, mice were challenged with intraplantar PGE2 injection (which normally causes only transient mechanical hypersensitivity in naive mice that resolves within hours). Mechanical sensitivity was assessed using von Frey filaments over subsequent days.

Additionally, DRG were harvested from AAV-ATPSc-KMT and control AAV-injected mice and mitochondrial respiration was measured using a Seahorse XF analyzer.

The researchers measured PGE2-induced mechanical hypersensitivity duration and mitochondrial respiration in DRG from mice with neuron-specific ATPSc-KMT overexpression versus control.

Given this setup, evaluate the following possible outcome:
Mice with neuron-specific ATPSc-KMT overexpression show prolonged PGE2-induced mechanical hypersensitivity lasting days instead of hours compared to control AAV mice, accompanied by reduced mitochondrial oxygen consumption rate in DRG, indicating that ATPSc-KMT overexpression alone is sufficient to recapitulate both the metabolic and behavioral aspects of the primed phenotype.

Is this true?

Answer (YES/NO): NO